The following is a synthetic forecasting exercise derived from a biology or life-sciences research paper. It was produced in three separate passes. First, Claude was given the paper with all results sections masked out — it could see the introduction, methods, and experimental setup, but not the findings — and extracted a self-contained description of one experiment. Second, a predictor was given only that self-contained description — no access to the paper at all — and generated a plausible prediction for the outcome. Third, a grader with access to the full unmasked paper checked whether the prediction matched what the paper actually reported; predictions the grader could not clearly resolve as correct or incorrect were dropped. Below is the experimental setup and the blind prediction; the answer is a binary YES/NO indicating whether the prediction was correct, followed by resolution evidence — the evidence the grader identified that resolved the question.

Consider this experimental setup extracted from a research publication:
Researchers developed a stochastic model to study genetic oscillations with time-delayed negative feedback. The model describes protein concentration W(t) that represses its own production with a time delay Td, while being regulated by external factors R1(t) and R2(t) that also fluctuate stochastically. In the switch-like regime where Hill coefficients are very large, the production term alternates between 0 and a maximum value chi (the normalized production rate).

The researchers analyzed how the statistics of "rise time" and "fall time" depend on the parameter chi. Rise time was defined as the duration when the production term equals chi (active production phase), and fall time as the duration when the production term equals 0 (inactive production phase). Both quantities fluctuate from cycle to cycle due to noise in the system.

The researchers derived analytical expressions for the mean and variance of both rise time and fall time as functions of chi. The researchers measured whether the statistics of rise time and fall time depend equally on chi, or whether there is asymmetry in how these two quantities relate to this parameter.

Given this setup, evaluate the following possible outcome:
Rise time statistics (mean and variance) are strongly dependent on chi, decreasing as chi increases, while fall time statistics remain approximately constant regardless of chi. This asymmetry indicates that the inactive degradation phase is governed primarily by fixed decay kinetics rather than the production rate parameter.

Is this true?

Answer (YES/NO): NO